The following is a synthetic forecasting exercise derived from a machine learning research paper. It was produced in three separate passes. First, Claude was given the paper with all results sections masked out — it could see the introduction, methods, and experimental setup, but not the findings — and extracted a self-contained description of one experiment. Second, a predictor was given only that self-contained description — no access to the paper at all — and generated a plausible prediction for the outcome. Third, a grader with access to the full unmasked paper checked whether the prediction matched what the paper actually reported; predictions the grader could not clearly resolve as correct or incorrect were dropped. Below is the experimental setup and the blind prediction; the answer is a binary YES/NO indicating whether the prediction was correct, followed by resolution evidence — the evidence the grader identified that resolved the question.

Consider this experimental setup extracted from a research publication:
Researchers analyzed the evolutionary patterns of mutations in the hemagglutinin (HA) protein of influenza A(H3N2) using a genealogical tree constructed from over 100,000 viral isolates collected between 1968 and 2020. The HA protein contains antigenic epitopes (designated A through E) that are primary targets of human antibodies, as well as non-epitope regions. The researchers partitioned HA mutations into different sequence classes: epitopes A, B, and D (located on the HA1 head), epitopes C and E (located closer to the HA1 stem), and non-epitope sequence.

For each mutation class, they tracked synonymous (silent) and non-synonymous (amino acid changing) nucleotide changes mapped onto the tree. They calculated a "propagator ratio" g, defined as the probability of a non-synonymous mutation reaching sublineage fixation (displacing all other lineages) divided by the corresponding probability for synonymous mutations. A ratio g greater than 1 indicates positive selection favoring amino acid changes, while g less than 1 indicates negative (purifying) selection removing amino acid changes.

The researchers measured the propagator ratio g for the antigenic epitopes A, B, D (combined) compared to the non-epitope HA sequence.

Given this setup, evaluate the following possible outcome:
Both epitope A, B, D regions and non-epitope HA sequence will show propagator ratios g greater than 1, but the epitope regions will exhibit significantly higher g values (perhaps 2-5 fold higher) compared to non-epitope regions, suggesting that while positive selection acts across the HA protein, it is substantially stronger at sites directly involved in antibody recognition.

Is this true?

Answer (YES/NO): NO